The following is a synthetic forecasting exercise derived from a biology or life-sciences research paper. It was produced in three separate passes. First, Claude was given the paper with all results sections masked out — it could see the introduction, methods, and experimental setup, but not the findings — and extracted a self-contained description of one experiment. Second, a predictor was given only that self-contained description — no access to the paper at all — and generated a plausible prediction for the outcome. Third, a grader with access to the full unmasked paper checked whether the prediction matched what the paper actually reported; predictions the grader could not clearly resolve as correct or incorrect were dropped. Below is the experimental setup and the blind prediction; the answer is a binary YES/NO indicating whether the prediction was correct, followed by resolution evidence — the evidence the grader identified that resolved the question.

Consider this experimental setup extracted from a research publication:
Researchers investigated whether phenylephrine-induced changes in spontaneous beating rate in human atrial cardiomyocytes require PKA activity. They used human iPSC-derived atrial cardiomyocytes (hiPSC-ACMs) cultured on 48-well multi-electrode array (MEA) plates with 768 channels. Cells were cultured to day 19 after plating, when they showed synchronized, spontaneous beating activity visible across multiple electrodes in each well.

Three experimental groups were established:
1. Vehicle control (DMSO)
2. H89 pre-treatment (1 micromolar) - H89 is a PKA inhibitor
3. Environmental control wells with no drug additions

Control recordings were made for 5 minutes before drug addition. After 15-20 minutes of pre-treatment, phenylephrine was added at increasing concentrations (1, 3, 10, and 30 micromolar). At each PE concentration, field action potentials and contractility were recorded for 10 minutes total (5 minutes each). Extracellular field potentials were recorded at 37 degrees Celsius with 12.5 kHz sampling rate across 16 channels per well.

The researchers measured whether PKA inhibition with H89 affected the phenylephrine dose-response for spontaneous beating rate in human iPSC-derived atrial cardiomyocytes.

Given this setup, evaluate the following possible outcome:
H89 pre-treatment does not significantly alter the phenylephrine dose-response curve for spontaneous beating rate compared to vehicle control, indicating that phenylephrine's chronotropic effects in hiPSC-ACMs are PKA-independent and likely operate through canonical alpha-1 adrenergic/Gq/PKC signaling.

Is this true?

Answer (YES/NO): NO